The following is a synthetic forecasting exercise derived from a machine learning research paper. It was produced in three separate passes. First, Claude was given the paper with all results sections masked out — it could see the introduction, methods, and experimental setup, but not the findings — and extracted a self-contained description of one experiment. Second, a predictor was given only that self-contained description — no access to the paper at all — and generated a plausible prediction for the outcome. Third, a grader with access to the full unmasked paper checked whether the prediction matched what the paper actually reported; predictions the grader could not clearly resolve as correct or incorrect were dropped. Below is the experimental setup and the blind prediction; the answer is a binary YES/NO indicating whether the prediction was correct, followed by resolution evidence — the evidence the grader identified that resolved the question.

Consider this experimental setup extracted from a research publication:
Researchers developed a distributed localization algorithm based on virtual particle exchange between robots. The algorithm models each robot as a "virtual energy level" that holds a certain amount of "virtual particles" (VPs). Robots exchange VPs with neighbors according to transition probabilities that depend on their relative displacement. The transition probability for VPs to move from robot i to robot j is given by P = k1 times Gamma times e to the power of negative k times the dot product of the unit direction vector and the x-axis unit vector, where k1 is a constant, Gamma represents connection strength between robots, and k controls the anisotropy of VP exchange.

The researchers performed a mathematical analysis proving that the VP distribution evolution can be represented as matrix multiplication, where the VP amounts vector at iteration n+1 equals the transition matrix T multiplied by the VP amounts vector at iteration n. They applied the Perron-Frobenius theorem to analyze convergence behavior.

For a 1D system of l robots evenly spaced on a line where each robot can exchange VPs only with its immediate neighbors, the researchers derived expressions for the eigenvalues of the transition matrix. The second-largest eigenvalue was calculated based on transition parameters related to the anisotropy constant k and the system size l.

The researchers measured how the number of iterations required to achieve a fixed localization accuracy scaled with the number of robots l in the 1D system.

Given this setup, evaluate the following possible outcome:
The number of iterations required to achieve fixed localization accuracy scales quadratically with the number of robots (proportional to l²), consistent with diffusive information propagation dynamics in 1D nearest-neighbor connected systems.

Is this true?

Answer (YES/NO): NO